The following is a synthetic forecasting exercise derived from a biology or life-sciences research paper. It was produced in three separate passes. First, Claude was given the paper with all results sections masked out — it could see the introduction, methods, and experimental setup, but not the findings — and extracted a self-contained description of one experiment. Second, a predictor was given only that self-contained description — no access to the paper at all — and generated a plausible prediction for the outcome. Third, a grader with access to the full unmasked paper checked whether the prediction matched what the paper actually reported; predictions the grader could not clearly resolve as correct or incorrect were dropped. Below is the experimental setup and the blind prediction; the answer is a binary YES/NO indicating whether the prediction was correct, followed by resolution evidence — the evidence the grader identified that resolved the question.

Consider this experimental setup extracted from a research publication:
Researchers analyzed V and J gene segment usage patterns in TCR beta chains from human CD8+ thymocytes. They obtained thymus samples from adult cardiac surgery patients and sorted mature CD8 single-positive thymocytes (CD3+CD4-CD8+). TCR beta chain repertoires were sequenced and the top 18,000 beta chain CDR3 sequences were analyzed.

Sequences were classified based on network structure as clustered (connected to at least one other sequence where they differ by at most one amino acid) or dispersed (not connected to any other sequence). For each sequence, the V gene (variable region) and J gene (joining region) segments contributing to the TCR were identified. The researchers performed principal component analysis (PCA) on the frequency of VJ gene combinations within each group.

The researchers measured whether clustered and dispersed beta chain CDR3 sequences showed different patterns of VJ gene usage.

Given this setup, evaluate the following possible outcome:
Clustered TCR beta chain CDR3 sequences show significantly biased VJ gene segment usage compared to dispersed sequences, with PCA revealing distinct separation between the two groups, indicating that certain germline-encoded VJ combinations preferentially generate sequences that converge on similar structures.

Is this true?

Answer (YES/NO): YES